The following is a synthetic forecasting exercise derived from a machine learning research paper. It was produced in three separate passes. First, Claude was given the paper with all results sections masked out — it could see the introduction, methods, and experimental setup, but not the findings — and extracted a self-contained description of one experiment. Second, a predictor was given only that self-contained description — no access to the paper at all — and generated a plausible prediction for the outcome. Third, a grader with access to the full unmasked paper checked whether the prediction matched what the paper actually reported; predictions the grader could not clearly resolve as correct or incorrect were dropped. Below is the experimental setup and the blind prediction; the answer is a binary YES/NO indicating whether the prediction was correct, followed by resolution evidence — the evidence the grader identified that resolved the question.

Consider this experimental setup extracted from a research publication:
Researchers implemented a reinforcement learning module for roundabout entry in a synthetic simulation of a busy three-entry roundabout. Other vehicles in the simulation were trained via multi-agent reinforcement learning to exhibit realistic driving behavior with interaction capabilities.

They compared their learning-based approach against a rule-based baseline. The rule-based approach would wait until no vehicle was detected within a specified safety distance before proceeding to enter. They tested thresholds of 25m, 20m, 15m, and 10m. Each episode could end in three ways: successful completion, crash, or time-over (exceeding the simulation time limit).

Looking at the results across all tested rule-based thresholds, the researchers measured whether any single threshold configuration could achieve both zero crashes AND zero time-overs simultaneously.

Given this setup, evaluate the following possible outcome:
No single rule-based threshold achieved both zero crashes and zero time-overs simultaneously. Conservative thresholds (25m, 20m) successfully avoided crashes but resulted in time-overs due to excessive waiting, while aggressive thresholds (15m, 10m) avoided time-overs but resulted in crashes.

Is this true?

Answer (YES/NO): NO